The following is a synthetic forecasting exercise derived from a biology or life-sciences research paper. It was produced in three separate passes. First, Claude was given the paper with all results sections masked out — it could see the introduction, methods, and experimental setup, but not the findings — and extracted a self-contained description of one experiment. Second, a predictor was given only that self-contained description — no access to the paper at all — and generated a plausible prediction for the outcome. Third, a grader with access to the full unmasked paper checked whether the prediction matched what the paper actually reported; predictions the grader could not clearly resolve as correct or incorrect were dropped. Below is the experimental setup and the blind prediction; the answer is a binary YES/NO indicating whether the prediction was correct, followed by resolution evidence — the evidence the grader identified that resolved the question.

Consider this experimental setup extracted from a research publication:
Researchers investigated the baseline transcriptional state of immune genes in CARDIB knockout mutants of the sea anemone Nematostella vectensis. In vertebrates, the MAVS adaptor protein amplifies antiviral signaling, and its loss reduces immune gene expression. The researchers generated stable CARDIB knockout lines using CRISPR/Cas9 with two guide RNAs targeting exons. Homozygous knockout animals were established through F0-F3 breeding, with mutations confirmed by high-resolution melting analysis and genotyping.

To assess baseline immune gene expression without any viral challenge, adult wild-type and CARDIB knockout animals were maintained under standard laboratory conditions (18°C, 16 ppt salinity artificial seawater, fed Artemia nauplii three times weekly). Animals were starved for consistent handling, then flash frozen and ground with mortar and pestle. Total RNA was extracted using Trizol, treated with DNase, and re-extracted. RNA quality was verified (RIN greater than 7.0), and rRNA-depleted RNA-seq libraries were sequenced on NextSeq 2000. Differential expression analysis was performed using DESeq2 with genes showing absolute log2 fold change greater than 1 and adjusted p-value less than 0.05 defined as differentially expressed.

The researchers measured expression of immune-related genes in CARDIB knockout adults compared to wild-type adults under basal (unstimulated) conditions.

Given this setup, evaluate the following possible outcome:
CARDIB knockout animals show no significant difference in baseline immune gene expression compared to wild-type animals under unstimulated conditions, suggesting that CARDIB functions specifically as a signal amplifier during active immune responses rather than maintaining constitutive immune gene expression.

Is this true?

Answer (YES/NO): NO